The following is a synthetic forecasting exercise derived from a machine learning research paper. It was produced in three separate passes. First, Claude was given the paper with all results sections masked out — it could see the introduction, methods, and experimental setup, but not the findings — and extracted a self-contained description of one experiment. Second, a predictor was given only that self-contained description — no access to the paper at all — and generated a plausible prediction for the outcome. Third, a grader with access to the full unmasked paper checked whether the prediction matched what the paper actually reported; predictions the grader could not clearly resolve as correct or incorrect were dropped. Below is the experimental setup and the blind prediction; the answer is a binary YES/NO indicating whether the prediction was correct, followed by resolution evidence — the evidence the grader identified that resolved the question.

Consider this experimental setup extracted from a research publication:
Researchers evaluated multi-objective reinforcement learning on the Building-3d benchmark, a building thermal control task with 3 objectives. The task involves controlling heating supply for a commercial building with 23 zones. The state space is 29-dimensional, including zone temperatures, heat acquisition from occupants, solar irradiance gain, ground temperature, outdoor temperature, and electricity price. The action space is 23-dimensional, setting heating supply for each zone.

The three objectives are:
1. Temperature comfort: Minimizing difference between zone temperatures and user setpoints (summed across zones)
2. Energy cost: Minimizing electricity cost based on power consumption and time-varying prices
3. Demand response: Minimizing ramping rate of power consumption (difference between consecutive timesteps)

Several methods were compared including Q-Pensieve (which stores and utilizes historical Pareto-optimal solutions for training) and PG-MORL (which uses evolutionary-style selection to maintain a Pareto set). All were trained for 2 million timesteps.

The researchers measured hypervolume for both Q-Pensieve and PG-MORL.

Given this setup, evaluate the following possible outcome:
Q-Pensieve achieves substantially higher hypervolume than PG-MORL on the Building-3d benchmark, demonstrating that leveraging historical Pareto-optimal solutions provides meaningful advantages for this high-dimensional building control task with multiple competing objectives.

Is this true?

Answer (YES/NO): YES